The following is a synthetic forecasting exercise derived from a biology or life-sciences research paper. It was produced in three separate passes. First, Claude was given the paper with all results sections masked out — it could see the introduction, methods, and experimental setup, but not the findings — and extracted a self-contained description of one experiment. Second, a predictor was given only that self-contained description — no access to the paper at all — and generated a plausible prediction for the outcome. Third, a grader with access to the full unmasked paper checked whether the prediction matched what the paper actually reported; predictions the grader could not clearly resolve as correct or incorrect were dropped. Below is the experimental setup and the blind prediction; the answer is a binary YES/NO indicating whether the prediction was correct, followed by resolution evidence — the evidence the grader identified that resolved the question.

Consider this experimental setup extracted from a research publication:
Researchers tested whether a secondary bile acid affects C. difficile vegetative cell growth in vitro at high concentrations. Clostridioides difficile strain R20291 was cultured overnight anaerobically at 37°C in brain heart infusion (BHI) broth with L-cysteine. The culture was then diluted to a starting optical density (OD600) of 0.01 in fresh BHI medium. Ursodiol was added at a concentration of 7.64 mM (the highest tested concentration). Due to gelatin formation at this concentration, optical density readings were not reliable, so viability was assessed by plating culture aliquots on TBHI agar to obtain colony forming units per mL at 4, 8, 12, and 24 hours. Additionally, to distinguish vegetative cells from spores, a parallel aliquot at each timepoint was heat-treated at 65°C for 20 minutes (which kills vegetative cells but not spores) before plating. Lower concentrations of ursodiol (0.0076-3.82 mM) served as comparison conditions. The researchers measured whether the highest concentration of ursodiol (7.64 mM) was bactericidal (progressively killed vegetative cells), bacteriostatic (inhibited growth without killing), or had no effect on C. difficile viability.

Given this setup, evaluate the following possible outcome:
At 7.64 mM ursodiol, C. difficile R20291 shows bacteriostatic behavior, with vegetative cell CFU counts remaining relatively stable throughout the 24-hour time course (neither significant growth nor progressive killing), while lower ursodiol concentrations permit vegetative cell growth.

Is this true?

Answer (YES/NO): NO